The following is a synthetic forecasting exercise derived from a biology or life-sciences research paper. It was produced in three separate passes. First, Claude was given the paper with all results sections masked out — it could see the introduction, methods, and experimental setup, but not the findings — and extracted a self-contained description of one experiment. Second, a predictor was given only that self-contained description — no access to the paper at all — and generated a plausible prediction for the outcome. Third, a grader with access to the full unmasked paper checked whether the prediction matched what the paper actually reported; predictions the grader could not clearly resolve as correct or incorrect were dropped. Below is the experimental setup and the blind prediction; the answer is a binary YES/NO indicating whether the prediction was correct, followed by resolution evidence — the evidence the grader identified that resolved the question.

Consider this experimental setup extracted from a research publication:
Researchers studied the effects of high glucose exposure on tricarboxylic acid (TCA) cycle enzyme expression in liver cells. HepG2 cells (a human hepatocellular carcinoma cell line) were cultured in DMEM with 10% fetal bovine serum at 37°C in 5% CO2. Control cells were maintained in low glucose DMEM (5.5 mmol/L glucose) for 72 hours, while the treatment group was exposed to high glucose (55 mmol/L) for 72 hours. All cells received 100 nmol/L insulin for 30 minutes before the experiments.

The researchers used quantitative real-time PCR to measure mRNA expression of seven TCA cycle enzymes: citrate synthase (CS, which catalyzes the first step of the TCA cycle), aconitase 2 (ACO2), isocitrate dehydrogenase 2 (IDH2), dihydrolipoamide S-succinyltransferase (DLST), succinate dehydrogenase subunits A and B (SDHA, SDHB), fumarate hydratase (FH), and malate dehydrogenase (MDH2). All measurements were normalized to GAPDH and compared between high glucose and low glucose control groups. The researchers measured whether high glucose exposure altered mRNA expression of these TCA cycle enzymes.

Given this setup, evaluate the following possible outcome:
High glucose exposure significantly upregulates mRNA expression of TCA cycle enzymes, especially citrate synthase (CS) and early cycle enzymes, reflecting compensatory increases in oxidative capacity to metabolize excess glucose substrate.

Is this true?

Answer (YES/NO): YES